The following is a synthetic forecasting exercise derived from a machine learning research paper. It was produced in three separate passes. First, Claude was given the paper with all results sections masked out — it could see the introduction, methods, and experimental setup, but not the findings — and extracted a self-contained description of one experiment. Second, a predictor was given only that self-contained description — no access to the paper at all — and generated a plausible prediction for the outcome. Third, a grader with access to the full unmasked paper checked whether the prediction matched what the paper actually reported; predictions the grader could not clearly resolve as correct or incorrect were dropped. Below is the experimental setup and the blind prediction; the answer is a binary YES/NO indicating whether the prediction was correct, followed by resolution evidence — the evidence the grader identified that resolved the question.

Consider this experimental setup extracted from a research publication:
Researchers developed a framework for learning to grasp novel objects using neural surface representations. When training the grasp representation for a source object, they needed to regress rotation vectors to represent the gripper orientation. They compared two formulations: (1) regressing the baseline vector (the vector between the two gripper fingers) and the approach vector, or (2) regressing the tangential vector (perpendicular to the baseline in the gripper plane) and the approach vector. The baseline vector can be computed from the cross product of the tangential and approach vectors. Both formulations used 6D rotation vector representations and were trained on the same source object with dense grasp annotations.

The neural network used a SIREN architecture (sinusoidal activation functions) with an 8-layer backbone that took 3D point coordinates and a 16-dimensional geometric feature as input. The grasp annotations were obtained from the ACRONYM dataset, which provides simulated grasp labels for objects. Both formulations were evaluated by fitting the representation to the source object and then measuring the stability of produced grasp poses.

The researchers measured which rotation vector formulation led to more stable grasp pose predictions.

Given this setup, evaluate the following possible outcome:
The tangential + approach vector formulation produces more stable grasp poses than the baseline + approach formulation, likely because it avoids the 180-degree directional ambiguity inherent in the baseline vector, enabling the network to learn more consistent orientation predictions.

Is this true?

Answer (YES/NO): YES